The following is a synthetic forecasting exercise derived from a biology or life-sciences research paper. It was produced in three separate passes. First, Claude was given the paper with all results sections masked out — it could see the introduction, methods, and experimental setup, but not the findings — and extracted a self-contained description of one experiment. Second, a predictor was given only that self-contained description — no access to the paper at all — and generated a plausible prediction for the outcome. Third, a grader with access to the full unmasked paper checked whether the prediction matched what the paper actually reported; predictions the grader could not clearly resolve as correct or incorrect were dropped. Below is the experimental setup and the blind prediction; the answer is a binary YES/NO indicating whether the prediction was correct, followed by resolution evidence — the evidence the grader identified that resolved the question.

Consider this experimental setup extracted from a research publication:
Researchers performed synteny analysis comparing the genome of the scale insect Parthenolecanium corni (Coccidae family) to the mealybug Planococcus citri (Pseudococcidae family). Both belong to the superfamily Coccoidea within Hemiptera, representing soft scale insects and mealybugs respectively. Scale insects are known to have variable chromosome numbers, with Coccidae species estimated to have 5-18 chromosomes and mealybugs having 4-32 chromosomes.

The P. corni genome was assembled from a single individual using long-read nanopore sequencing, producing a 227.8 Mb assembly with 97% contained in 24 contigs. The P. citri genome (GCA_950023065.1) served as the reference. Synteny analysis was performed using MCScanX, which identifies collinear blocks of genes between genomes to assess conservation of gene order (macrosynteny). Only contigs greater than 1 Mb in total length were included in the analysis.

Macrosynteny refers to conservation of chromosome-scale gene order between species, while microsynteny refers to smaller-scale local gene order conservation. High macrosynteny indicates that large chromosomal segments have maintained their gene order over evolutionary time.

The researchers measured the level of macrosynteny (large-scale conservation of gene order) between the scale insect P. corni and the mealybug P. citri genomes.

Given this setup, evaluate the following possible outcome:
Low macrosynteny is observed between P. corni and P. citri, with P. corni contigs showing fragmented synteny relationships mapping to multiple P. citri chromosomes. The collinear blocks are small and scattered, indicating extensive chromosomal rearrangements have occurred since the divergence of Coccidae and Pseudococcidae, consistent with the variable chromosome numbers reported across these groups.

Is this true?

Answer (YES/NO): YES